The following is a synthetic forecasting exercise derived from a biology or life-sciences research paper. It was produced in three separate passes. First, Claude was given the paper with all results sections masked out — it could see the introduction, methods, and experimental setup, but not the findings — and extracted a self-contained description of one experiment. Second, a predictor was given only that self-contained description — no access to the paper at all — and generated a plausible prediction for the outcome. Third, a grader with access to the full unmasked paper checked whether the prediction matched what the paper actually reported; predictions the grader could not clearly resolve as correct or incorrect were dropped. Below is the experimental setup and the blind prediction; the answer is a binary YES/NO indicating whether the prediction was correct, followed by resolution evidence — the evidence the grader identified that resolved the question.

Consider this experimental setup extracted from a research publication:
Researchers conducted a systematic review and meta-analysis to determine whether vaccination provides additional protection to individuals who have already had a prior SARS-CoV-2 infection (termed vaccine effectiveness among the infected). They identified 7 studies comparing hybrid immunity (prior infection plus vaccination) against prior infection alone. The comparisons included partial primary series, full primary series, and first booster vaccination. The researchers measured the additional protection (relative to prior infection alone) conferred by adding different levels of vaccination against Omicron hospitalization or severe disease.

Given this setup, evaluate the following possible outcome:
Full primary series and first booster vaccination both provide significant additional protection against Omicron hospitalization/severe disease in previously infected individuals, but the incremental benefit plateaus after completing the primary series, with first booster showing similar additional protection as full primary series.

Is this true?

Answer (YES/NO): NO